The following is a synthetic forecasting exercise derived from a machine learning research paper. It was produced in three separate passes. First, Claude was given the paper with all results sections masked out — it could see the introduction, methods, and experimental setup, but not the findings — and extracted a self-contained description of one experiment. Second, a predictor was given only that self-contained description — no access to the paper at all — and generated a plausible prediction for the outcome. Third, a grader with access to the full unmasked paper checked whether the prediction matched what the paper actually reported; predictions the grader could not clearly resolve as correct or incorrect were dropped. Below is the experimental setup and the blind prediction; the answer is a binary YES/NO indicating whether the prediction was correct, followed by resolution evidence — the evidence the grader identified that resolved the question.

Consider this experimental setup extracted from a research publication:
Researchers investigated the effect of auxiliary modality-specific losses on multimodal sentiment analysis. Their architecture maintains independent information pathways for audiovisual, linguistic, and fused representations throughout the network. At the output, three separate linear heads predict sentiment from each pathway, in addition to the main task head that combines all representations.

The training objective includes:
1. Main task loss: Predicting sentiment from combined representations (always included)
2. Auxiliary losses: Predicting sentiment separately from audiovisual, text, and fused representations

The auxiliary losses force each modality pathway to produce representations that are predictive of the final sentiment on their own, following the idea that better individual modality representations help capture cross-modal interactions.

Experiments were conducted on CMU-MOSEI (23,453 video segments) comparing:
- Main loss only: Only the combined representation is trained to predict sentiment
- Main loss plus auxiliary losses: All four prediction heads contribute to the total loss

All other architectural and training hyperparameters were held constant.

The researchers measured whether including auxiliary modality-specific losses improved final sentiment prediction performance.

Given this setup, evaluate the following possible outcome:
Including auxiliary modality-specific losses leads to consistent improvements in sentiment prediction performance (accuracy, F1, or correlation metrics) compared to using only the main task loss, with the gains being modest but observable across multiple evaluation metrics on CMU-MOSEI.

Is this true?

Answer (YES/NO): YES